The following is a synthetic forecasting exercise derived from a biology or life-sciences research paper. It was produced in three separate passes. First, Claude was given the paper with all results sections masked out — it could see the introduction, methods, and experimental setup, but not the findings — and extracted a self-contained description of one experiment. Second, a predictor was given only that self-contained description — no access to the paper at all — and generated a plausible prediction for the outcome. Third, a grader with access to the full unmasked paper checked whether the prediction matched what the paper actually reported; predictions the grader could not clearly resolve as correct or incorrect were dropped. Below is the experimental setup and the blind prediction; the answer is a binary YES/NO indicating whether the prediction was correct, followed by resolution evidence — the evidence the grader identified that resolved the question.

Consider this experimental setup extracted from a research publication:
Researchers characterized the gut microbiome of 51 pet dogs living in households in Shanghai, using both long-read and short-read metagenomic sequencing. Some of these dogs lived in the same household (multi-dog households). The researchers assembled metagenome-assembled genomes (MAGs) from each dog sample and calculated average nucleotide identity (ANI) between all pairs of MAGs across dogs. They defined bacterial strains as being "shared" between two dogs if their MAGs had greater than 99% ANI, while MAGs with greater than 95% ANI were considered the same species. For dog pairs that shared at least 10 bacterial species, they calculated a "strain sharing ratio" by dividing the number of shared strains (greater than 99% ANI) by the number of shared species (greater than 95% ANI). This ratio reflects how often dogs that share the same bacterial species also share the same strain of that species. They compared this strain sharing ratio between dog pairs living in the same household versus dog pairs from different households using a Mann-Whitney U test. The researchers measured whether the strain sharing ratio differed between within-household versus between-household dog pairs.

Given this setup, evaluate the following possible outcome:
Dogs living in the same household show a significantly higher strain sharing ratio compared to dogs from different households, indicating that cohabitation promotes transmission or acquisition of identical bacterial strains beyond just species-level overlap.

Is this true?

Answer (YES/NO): YES